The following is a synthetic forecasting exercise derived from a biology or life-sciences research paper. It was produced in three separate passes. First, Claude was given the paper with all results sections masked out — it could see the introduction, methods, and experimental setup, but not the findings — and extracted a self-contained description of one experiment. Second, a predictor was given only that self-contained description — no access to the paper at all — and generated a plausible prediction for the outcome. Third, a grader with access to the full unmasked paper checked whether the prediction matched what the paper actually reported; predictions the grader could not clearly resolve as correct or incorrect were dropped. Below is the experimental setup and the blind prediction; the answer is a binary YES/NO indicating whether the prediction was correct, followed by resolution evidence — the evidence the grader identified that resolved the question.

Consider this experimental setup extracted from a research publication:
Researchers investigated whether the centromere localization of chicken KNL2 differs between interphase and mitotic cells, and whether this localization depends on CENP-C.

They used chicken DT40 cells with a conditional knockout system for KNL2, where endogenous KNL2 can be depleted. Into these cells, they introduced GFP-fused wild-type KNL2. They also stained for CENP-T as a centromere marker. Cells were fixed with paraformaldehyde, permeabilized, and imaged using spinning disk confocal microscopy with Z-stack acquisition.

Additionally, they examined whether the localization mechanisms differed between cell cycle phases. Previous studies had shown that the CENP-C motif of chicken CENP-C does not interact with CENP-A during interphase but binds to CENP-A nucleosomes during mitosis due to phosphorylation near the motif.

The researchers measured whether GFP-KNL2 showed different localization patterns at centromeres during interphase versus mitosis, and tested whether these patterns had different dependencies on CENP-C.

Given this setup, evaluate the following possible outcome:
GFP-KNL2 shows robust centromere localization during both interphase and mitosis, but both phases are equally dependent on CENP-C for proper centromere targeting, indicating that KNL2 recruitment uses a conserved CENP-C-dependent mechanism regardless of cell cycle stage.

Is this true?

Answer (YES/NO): NO